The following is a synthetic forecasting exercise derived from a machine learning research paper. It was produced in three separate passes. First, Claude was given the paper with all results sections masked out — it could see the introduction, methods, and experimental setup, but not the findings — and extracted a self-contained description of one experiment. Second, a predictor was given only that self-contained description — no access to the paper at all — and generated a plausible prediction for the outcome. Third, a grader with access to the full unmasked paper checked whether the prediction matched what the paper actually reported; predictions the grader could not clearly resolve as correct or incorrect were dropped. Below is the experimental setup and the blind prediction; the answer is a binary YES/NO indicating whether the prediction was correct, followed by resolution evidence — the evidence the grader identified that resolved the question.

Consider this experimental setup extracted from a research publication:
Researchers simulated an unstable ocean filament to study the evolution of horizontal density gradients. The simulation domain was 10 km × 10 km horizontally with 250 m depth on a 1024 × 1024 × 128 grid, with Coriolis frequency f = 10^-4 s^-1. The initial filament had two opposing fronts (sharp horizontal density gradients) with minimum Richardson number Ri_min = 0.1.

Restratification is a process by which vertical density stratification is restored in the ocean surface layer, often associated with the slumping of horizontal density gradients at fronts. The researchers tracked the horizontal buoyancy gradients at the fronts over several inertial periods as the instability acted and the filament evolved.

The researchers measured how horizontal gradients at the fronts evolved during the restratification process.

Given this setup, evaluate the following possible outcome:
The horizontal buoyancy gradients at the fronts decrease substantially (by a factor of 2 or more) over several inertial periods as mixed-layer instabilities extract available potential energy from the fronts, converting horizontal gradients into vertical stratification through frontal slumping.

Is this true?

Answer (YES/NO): NO